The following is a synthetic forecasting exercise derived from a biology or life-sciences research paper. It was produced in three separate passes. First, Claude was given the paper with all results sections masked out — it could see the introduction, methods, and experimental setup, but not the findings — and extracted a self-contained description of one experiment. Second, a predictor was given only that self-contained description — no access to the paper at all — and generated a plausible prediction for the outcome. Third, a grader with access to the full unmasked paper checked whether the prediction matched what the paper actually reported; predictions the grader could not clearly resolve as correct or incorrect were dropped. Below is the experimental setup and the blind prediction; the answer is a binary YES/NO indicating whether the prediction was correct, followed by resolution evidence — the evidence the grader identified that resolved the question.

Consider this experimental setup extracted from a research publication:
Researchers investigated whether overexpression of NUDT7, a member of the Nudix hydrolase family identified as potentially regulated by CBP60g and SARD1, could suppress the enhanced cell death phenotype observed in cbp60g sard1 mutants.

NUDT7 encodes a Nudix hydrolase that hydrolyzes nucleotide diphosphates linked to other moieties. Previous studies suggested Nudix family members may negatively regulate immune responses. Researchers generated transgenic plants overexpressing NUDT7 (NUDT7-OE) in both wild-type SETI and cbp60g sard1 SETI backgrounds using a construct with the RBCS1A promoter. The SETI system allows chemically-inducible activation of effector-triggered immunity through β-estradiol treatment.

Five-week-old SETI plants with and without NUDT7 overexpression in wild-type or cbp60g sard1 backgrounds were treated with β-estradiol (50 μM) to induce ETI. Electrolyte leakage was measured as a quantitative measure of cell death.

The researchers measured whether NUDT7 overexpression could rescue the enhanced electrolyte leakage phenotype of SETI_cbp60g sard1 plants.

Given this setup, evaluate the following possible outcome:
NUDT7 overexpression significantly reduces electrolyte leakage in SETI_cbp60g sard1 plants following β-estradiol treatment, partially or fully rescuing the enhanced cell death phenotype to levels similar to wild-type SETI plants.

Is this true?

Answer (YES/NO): NO